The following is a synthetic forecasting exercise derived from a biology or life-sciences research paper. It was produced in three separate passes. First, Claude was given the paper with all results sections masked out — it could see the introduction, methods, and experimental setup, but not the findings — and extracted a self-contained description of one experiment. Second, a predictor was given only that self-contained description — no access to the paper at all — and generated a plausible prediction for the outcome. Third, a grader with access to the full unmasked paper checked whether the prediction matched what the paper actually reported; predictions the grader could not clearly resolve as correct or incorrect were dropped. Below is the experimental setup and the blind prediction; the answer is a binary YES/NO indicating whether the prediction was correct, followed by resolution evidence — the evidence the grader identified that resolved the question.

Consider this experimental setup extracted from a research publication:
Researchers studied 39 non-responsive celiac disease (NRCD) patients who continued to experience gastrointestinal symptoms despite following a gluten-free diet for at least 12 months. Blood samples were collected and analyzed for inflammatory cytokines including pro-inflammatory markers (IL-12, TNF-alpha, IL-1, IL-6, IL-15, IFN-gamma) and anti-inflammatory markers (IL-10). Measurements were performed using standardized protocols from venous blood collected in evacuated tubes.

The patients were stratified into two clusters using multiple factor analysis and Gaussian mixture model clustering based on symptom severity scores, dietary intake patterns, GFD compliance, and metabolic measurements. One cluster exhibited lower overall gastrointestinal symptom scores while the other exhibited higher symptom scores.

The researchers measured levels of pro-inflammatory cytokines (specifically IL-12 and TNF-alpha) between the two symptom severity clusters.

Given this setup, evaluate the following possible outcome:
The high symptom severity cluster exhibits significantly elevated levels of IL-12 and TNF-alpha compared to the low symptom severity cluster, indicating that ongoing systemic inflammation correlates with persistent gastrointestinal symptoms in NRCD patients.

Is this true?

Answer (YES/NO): YES